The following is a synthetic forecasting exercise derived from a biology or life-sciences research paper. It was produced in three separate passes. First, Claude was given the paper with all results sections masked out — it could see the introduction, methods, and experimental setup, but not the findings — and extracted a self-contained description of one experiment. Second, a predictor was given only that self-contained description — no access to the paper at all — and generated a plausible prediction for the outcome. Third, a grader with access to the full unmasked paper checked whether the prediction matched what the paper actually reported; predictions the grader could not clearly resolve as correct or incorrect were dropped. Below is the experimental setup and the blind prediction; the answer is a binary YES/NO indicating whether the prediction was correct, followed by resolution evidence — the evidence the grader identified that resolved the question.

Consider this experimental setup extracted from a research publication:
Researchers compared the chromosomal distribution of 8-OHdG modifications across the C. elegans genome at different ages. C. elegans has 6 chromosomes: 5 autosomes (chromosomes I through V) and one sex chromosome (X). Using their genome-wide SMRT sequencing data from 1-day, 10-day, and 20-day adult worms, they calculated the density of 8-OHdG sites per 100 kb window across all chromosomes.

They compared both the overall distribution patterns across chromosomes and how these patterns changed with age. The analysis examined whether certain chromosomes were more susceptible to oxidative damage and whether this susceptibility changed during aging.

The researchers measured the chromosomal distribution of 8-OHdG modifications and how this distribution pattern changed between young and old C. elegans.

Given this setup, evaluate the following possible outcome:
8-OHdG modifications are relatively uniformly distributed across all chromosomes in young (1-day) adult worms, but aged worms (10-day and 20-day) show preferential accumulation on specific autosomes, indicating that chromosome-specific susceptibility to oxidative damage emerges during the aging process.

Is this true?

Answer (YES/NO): NO